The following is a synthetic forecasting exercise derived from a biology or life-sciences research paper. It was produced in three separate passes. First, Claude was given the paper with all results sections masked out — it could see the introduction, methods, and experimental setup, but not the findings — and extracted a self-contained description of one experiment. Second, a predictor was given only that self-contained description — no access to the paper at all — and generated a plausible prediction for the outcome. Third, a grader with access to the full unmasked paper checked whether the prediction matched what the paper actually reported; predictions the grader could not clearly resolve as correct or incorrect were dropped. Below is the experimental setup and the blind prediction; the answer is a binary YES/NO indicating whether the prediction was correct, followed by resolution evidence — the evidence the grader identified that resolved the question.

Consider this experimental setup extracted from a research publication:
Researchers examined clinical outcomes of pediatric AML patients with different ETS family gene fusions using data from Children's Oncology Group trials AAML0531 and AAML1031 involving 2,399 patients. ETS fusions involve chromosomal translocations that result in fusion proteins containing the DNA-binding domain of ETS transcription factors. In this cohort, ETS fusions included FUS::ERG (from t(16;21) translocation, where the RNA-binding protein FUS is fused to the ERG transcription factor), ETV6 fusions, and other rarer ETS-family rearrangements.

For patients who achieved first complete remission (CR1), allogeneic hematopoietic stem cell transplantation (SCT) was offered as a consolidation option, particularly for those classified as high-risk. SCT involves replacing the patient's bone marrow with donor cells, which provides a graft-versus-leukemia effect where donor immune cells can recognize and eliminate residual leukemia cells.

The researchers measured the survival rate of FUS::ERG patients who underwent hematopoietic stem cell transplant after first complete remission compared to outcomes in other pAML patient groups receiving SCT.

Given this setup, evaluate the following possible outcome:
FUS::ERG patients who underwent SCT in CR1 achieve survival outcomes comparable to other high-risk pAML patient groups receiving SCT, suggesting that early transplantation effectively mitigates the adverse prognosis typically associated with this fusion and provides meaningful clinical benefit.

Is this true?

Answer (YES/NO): NO